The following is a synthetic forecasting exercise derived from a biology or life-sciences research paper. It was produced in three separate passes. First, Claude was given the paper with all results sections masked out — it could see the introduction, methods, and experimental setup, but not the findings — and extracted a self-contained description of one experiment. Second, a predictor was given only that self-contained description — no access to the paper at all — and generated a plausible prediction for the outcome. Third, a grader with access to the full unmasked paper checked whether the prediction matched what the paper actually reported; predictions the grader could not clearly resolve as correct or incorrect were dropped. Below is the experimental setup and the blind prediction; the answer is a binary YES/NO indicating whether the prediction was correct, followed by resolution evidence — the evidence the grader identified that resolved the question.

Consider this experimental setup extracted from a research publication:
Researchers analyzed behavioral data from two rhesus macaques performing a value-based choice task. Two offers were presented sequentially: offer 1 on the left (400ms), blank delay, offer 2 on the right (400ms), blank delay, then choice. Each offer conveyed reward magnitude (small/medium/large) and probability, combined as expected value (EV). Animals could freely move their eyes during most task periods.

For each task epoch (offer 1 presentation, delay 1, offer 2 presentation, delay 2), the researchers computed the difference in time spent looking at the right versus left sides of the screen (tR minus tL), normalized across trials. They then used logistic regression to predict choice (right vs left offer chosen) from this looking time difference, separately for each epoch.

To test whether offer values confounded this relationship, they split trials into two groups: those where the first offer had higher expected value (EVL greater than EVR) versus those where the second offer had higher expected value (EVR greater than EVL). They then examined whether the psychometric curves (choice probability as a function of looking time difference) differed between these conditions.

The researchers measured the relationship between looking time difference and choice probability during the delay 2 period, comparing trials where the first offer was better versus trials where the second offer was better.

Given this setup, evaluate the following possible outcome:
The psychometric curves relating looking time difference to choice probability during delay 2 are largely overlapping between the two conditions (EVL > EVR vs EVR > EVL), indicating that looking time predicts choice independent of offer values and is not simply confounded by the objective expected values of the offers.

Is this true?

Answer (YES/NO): NO